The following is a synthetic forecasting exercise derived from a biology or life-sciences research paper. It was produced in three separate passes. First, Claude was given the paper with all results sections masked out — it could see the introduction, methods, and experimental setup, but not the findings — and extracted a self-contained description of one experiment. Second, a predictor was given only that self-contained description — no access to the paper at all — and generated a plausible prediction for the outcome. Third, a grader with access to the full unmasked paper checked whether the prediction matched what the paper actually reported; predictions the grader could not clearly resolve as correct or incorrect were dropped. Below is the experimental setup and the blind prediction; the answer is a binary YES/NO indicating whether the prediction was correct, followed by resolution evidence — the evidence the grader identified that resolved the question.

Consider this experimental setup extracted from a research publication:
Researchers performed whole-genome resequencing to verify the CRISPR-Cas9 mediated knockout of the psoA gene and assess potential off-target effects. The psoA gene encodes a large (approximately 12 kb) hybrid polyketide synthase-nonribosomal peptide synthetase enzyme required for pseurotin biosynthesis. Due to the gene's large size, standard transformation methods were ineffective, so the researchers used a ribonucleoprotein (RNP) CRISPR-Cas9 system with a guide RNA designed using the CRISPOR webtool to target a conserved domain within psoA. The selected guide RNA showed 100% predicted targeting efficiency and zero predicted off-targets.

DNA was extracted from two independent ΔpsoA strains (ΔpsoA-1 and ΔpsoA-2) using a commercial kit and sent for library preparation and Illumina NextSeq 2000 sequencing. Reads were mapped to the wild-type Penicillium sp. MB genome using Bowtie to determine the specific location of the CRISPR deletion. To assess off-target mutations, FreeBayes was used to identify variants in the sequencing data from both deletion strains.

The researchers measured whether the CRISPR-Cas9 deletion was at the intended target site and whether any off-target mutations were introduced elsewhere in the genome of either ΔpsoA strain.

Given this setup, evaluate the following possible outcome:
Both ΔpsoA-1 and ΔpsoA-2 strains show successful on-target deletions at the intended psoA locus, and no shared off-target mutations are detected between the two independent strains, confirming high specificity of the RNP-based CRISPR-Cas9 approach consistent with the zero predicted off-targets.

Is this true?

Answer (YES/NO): NO